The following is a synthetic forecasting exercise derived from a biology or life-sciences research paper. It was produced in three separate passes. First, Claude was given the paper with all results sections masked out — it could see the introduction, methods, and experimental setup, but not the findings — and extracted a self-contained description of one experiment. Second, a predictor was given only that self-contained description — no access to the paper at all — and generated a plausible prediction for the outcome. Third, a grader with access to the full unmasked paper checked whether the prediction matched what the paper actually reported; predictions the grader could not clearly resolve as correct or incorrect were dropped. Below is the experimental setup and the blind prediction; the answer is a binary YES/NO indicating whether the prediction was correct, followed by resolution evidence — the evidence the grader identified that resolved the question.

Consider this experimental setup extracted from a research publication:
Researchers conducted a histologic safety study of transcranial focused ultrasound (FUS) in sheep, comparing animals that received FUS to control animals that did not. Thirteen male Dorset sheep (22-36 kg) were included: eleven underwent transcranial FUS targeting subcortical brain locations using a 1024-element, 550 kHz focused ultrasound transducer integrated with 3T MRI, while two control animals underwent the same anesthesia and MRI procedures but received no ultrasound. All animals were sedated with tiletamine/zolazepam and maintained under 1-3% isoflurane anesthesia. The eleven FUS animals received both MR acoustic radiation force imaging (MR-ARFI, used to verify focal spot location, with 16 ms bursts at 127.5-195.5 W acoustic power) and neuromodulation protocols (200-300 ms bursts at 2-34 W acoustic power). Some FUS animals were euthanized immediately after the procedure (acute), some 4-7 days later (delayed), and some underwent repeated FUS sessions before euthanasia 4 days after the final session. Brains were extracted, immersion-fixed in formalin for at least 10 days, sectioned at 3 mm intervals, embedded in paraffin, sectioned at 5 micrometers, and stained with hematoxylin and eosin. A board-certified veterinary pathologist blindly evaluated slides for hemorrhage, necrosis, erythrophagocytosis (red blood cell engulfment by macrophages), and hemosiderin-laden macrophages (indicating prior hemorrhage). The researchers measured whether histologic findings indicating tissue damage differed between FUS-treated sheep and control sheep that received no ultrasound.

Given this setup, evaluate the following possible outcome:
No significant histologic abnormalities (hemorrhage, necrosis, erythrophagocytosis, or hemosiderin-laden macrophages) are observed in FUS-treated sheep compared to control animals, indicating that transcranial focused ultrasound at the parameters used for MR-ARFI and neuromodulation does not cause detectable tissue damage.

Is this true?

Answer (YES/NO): YES